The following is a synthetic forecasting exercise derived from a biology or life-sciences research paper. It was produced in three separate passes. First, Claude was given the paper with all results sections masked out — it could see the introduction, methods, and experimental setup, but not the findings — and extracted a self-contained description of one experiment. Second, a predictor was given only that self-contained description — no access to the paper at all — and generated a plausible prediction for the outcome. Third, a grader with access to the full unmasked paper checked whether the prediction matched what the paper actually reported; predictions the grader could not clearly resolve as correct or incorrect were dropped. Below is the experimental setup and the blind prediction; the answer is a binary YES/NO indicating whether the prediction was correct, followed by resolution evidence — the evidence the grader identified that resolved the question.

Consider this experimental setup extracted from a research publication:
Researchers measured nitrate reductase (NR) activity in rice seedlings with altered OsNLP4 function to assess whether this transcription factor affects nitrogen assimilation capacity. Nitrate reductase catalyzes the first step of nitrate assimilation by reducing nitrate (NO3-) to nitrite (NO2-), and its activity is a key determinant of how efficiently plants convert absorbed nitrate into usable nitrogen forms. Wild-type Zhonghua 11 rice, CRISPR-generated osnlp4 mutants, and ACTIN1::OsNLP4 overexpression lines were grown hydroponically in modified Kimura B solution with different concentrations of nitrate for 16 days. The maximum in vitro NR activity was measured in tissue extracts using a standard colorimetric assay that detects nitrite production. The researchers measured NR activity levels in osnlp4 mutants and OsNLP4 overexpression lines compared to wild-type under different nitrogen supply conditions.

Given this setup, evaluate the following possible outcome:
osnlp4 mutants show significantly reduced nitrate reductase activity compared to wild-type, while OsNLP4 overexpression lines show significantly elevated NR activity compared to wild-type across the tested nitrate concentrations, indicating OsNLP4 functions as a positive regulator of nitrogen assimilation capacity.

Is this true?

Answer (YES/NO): YES